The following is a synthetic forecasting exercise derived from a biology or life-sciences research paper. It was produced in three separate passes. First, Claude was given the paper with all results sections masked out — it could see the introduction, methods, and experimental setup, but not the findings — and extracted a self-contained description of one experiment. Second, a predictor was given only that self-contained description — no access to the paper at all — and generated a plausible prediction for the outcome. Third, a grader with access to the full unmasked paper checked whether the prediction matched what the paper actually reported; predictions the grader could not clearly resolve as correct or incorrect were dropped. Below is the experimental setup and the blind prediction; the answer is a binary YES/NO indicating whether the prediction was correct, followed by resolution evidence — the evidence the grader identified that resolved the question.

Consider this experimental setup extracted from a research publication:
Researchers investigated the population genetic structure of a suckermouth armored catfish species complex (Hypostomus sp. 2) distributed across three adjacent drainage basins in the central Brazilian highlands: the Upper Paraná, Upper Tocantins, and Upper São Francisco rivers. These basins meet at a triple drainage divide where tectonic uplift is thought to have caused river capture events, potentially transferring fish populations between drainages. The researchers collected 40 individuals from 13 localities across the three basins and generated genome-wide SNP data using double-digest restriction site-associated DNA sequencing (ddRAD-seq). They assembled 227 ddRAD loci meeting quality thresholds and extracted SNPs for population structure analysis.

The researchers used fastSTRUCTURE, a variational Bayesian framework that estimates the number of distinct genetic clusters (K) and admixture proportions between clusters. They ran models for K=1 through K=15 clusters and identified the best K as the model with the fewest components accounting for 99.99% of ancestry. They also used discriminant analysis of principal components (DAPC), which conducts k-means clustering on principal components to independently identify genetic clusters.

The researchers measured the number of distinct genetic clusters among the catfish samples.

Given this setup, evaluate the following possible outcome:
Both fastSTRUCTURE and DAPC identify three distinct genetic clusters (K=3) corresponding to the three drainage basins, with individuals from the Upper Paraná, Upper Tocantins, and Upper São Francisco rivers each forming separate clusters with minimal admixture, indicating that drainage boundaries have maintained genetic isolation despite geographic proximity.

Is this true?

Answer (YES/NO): NO